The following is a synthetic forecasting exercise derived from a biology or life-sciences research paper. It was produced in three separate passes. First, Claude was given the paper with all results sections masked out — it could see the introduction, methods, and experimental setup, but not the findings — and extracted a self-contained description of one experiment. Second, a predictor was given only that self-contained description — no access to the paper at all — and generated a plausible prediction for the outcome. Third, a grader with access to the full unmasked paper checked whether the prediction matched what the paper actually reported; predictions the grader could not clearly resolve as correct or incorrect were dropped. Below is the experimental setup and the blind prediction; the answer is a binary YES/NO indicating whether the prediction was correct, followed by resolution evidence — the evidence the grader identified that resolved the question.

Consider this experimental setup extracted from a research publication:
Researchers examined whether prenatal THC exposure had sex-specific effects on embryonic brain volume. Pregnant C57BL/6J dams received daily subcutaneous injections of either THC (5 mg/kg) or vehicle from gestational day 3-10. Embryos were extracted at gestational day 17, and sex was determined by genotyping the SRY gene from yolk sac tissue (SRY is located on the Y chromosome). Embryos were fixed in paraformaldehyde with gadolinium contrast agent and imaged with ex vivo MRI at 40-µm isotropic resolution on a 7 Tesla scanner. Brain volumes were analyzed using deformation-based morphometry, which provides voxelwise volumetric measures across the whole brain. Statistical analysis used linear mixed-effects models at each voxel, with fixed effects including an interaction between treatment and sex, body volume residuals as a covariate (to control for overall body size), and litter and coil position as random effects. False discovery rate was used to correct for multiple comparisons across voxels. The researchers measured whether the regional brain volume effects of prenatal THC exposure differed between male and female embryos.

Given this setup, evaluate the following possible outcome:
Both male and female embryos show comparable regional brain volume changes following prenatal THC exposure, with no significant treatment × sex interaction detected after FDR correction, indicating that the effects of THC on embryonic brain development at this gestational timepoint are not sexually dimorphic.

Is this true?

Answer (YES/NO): YES